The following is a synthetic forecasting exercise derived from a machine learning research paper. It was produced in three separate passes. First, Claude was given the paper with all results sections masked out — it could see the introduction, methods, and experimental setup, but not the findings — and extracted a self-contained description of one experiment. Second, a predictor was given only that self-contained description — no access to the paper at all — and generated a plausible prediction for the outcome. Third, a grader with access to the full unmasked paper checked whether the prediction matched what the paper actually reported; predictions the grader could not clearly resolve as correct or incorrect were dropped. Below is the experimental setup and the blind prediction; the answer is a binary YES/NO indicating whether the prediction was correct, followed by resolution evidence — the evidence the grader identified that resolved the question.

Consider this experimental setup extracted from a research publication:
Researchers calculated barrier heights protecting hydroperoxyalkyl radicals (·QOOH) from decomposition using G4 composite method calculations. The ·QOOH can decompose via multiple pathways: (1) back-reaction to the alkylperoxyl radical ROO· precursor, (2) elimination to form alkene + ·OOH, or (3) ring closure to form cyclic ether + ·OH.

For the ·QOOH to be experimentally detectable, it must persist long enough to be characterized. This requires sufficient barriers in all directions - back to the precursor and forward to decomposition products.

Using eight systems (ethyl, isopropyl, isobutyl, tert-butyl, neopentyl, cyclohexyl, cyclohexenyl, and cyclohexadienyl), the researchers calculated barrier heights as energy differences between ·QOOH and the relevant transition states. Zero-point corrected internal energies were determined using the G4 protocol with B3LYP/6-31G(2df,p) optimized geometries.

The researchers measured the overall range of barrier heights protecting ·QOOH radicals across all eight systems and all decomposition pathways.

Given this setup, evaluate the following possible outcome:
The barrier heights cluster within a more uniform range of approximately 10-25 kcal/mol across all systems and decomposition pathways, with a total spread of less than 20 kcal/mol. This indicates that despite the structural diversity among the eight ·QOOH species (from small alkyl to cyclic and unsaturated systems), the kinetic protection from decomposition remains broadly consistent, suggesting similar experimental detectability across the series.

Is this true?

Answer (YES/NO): NO